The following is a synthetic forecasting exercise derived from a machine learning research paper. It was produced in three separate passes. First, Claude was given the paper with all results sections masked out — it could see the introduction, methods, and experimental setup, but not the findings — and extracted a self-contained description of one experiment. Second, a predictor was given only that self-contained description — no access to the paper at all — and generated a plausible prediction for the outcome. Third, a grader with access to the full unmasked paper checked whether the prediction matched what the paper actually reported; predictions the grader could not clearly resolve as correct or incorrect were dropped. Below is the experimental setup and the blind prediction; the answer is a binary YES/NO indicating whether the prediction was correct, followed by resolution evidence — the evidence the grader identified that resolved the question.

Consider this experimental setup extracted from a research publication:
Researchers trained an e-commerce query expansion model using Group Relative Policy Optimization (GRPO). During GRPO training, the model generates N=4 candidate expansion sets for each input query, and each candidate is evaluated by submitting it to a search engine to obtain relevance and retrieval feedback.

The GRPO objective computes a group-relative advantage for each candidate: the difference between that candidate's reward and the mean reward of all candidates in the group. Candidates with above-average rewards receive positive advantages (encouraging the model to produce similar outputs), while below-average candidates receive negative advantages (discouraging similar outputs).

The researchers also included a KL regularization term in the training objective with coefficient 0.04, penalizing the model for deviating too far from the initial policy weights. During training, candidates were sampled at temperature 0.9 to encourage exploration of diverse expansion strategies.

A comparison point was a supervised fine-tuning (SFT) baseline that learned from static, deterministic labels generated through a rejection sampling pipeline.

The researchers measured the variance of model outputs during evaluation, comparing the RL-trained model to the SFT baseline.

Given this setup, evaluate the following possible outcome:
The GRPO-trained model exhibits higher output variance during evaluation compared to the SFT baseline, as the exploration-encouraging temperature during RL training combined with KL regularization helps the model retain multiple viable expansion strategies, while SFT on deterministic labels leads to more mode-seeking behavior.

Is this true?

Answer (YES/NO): YES